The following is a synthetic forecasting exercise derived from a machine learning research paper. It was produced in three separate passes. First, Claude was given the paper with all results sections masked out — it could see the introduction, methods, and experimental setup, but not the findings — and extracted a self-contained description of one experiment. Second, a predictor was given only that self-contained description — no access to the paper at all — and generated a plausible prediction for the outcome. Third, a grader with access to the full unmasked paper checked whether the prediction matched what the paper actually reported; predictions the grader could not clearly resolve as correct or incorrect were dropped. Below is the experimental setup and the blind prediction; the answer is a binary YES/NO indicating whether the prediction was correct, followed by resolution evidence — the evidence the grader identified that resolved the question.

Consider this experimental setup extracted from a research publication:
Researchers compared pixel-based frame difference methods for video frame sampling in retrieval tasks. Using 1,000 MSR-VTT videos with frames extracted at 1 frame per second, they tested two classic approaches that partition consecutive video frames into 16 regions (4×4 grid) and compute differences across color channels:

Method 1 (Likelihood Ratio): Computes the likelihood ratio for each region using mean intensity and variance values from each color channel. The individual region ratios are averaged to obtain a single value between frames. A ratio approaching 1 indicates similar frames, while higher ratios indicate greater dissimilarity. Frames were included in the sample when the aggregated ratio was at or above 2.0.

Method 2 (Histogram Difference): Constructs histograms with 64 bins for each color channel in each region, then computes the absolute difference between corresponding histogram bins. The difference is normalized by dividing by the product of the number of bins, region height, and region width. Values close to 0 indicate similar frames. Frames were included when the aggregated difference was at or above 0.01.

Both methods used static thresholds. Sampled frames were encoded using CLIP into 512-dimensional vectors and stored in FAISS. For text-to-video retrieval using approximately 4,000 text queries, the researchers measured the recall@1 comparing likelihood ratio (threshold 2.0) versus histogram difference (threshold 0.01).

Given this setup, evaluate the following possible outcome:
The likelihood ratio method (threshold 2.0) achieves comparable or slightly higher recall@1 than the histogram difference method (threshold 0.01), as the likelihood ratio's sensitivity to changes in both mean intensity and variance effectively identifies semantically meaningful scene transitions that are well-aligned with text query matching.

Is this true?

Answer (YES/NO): NO